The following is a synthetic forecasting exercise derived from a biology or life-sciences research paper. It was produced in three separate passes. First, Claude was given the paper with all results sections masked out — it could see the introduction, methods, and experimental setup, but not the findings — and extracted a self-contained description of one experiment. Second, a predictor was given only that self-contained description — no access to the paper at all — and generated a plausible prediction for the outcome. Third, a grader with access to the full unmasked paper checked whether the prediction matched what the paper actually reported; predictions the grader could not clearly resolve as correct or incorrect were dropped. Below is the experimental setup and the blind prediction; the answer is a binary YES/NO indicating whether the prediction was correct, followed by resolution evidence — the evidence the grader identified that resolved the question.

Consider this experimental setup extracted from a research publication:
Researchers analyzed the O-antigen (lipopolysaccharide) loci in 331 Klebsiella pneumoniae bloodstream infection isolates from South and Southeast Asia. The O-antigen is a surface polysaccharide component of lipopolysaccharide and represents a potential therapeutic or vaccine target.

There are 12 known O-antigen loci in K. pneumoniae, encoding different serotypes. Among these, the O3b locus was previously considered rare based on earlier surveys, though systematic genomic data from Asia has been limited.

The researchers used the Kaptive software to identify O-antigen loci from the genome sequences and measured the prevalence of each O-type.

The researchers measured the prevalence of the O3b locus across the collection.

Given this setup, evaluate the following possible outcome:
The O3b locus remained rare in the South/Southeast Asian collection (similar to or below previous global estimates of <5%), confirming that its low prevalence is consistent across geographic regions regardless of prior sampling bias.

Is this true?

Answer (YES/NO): NO